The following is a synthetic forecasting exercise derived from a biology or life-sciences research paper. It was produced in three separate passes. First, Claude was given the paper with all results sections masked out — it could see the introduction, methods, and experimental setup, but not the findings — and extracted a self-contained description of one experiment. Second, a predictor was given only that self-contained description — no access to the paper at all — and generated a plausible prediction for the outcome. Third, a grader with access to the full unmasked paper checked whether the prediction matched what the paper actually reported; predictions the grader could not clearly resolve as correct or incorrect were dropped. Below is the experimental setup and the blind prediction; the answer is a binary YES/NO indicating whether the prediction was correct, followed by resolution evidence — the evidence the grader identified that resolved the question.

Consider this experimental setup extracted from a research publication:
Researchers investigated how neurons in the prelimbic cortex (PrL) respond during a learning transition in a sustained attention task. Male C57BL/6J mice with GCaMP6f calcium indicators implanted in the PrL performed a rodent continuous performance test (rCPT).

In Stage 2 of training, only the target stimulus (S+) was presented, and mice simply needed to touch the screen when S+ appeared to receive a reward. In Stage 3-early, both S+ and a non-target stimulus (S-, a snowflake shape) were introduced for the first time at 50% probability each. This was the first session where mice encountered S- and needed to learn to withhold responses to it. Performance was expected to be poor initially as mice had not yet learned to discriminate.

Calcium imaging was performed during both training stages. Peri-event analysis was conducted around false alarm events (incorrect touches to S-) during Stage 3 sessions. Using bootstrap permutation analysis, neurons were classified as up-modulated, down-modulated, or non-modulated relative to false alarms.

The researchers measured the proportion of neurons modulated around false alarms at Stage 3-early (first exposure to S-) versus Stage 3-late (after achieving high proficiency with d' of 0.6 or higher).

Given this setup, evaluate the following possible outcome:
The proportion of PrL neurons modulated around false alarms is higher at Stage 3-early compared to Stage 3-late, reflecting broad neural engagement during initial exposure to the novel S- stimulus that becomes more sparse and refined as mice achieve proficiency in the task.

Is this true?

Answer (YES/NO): NO